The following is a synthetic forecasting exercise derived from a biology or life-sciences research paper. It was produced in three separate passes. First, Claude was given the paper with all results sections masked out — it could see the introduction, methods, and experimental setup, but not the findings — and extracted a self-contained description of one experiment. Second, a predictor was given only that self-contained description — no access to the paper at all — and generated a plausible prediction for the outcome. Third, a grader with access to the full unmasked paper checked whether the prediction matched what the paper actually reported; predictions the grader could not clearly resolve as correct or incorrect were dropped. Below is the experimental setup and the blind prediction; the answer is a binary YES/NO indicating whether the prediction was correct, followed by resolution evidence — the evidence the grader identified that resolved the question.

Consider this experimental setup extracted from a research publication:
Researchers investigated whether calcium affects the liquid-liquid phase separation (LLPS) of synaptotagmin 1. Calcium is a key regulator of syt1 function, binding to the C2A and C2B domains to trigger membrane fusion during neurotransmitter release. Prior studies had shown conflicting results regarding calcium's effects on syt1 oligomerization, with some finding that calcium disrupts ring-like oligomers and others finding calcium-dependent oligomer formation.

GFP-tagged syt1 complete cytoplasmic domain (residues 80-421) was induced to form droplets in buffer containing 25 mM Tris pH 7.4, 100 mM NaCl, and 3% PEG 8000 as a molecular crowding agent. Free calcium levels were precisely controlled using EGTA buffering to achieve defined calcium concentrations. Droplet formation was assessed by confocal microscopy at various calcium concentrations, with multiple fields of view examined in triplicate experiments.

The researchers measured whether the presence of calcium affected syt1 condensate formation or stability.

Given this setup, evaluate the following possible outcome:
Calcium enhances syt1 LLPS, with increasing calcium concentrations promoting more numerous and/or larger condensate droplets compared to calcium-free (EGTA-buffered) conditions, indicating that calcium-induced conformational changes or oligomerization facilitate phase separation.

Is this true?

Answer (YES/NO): YES